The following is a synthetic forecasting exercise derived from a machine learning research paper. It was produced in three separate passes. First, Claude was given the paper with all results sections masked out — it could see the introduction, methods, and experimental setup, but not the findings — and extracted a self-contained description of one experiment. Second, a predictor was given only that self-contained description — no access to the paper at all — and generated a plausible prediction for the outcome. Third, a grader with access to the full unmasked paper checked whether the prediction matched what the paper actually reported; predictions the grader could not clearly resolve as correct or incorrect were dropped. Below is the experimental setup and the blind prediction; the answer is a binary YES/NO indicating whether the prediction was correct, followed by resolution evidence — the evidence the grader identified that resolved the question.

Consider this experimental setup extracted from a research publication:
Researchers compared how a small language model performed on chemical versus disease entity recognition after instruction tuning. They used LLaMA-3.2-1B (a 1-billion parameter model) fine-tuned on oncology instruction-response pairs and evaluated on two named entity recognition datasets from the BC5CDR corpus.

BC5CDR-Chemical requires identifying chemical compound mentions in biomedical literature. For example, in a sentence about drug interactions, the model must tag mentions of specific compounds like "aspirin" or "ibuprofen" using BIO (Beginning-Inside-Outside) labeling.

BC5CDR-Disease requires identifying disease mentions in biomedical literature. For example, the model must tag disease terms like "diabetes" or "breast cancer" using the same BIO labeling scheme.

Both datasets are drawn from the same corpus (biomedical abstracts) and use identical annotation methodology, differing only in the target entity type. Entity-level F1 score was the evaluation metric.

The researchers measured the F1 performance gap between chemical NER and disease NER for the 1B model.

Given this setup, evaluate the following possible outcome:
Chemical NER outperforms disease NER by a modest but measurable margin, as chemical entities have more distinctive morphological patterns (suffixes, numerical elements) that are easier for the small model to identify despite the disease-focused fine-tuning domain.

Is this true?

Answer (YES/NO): NO